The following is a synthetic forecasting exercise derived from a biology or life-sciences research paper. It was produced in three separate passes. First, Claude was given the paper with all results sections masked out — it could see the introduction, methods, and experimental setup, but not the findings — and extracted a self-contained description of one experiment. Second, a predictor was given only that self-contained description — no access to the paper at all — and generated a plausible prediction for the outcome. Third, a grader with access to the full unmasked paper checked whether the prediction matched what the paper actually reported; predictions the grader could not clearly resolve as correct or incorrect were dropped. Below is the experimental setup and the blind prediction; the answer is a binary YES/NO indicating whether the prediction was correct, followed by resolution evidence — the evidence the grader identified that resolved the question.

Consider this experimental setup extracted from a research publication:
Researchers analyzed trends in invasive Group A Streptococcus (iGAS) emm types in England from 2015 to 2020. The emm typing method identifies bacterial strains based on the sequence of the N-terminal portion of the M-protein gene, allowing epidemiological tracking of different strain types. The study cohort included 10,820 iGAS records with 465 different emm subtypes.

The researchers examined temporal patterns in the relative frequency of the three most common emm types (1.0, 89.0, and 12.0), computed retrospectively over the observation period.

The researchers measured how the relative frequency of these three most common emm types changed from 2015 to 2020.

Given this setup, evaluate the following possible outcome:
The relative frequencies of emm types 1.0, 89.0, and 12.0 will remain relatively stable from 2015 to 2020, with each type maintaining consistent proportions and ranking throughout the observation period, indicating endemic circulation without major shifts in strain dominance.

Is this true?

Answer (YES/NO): NO